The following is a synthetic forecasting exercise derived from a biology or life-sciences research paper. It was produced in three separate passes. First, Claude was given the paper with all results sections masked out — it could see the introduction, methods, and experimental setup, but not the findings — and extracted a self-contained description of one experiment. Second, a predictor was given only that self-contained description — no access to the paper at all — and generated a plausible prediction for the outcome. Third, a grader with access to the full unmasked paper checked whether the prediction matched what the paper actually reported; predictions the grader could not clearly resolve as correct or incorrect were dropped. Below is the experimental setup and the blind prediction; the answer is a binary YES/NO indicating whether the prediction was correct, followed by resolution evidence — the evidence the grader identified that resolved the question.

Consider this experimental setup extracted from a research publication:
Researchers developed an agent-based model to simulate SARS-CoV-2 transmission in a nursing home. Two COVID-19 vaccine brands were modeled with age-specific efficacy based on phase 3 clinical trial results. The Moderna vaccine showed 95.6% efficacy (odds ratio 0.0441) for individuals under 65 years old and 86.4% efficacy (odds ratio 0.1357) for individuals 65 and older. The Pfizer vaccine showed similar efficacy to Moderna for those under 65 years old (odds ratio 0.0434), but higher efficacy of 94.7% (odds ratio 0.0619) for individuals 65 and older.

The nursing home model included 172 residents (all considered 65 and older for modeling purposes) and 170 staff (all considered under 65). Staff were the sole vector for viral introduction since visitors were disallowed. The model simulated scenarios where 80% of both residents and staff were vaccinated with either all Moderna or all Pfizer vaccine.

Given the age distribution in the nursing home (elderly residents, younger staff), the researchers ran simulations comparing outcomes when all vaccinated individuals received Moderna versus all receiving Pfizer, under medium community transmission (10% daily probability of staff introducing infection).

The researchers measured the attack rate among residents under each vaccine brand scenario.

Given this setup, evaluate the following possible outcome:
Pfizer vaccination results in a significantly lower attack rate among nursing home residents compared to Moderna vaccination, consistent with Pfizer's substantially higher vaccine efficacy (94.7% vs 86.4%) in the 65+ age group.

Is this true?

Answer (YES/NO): NO